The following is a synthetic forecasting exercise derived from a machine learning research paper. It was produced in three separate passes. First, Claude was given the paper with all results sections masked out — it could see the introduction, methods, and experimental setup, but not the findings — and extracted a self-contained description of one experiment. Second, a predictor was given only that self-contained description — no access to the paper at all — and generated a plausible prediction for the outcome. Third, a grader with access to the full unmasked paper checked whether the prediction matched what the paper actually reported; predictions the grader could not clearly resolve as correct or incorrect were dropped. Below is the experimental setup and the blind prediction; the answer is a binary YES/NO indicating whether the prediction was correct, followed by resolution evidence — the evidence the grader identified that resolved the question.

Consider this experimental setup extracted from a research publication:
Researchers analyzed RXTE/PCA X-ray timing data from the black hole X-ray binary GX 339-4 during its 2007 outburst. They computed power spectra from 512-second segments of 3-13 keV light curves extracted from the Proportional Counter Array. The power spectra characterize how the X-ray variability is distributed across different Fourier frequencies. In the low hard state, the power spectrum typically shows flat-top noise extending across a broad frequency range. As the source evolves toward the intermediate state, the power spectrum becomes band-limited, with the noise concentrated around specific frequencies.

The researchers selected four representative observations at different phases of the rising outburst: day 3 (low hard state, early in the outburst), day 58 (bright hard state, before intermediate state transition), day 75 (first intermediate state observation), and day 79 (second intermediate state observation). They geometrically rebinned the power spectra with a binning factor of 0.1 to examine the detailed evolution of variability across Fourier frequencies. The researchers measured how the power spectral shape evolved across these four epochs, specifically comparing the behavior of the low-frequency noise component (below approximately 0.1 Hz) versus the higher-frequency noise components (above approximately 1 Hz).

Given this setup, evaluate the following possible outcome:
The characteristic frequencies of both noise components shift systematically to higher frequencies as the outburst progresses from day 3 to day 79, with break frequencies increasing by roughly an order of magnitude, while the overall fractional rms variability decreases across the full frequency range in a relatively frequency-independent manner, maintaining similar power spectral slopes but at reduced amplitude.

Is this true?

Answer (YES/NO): NO